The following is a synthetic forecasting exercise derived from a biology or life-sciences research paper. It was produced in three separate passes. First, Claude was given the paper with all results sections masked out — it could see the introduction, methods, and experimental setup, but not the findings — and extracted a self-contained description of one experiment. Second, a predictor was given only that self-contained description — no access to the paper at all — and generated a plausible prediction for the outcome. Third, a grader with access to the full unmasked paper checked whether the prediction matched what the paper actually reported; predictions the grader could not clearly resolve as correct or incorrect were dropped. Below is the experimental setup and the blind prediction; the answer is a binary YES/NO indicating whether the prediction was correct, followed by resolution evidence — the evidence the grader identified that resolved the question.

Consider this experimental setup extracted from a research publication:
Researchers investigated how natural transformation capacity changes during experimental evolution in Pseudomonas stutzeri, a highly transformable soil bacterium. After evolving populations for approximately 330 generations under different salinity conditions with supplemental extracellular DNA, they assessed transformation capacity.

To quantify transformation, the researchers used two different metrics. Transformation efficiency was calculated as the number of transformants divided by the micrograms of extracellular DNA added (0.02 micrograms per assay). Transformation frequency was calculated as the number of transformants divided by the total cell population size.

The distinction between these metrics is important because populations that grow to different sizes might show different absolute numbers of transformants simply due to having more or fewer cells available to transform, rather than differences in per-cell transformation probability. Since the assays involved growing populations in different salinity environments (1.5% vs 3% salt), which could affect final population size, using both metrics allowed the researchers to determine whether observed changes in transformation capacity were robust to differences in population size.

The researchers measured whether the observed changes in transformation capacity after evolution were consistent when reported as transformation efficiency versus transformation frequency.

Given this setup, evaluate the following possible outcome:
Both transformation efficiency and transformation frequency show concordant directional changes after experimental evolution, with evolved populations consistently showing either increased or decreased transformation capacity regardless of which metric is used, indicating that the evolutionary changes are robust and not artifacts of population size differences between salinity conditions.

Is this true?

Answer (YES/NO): NO